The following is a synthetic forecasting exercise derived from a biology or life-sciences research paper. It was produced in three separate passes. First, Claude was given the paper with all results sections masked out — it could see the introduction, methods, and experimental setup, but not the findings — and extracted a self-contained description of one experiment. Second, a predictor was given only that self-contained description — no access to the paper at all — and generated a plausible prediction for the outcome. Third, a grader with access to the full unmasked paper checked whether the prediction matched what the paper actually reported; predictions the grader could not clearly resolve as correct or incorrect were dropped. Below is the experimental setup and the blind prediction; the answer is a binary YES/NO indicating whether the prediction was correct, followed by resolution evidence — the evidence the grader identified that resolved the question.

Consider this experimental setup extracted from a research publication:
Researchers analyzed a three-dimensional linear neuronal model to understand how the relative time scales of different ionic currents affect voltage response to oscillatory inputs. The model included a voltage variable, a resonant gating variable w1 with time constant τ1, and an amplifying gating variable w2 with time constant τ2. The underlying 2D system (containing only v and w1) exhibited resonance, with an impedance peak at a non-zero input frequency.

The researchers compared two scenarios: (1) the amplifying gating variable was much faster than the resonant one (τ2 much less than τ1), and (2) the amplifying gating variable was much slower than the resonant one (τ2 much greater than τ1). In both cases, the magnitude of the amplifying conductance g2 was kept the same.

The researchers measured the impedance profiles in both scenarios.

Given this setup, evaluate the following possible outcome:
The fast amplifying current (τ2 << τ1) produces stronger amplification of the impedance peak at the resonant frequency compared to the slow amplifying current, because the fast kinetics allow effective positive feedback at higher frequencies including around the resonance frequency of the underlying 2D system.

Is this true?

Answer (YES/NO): YES